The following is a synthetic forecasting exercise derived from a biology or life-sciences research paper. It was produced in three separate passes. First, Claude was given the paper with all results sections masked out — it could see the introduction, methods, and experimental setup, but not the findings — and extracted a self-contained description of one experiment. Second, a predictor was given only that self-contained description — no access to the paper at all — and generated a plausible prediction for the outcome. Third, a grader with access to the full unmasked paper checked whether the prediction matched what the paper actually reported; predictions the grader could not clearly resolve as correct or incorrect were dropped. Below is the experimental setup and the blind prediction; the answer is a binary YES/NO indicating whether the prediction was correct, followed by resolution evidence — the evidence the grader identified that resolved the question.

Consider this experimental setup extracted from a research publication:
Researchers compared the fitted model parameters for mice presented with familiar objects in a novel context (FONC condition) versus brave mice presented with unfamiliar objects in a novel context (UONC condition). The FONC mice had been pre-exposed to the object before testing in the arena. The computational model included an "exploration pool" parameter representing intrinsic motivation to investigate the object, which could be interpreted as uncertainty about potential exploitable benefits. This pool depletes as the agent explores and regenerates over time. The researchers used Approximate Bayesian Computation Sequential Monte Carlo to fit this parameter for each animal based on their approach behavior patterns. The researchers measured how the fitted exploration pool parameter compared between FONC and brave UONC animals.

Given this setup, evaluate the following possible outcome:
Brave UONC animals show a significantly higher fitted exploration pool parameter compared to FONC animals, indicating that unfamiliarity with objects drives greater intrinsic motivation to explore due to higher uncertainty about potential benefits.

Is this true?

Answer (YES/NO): YES